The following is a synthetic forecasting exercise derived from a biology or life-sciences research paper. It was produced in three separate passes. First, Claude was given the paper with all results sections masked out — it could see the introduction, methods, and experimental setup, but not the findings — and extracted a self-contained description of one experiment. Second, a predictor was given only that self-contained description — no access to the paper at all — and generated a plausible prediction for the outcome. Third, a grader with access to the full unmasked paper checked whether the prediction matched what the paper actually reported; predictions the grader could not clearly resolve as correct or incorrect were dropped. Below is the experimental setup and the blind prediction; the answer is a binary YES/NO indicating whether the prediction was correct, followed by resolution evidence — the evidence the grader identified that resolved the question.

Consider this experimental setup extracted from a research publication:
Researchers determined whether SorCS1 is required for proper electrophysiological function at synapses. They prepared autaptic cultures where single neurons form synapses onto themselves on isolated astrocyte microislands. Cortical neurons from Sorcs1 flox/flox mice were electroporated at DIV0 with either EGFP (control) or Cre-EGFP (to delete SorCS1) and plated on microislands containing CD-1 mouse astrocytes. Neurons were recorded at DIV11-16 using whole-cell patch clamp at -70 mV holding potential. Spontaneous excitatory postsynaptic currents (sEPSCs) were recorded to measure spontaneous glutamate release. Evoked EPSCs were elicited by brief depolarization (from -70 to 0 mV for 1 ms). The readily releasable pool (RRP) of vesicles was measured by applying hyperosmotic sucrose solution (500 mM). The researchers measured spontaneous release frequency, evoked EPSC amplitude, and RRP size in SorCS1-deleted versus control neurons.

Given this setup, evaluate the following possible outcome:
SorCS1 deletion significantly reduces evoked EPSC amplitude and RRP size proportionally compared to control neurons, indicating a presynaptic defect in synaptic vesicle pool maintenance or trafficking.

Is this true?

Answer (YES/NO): YES